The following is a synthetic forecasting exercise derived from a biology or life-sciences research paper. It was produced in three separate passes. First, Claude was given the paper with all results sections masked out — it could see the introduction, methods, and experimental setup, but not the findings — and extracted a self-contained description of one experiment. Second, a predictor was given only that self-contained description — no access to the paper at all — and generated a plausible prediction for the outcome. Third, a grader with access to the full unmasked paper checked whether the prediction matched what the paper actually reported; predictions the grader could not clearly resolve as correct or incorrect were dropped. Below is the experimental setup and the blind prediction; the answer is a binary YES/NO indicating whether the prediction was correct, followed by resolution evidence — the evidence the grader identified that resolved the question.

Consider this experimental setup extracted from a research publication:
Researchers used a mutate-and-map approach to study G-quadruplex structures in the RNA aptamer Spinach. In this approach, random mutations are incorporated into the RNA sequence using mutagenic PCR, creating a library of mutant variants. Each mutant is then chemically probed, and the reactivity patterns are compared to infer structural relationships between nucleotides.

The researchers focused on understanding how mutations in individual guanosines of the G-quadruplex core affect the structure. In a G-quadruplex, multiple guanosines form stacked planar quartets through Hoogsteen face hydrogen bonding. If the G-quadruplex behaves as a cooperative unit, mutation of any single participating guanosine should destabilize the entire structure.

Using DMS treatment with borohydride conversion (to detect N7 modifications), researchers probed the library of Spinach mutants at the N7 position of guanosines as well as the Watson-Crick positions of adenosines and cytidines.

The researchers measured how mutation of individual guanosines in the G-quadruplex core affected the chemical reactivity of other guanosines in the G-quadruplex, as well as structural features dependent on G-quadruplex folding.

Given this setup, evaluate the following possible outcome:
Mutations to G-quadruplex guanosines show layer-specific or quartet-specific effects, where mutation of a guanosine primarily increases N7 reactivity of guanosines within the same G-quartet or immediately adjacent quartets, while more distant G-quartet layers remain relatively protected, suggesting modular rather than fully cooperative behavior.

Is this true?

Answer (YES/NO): NO